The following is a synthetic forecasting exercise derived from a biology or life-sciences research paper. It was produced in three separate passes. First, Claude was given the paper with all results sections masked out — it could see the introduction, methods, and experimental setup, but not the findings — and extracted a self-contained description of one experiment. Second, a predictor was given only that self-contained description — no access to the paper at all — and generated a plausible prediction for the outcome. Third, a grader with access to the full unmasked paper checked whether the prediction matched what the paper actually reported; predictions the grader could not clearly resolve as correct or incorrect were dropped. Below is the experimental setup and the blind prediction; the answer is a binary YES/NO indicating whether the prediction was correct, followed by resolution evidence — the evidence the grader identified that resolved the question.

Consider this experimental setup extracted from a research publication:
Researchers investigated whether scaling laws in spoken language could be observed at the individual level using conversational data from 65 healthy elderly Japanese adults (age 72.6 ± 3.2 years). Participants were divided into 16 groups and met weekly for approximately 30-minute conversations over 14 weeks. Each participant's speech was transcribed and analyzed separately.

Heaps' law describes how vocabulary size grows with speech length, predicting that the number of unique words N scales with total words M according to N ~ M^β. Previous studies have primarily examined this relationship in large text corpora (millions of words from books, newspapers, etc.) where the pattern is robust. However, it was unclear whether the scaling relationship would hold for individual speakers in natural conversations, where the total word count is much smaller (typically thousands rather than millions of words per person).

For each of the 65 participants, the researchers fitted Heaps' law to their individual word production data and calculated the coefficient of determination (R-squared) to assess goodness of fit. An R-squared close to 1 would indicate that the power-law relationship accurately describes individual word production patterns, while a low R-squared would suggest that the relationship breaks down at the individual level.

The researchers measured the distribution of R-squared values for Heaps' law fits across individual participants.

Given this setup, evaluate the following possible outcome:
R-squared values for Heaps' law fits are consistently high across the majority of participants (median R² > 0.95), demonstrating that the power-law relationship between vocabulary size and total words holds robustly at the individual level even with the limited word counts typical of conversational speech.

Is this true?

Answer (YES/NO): YES